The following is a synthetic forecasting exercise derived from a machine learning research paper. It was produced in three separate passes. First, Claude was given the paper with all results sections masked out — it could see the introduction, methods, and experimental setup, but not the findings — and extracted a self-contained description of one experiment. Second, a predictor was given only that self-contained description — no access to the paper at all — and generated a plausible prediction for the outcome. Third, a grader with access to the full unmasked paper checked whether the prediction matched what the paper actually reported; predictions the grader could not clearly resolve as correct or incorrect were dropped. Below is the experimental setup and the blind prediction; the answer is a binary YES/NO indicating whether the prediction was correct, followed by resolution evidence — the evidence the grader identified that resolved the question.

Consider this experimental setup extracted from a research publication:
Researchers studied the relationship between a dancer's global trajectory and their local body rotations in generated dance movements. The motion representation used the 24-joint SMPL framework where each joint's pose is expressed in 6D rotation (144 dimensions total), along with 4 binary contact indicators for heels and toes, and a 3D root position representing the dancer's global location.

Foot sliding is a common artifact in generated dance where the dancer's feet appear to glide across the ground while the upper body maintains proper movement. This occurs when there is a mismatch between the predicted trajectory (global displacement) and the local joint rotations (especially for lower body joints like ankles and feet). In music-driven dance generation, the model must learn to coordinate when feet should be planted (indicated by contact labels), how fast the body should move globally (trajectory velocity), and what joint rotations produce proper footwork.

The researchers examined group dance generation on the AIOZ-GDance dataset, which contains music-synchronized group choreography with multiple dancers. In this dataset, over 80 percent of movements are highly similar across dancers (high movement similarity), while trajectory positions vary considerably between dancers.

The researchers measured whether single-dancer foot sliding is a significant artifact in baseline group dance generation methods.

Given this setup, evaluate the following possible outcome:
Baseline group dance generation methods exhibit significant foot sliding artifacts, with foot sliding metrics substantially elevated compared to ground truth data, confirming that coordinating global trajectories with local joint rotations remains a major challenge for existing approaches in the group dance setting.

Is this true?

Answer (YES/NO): YES